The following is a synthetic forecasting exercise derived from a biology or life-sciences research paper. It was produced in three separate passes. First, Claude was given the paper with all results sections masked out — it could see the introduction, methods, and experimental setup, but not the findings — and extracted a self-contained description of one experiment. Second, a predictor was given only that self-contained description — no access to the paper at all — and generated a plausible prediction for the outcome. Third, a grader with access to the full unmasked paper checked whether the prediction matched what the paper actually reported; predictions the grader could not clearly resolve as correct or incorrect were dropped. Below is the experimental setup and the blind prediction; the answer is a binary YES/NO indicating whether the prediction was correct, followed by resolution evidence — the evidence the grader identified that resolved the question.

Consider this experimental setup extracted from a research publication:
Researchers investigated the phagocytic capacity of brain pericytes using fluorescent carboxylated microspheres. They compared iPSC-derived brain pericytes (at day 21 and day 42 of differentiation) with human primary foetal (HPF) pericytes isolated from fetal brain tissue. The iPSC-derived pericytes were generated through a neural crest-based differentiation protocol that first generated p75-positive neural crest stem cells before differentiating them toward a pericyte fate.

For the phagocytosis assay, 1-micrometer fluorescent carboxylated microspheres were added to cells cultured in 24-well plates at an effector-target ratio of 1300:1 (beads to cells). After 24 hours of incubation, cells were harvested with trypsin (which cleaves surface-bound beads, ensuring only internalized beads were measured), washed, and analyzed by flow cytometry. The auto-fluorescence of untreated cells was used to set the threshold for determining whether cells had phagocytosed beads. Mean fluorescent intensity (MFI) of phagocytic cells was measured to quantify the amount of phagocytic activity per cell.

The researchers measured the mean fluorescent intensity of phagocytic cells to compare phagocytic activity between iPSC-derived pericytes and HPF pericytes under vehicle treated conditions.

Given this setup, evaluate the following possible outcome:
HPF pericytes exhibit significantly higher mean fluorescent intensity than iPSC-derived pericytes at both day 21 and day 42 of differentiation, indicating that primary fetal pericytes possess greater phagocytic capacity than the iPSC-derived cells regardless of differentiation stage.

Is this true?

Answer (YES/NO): NO